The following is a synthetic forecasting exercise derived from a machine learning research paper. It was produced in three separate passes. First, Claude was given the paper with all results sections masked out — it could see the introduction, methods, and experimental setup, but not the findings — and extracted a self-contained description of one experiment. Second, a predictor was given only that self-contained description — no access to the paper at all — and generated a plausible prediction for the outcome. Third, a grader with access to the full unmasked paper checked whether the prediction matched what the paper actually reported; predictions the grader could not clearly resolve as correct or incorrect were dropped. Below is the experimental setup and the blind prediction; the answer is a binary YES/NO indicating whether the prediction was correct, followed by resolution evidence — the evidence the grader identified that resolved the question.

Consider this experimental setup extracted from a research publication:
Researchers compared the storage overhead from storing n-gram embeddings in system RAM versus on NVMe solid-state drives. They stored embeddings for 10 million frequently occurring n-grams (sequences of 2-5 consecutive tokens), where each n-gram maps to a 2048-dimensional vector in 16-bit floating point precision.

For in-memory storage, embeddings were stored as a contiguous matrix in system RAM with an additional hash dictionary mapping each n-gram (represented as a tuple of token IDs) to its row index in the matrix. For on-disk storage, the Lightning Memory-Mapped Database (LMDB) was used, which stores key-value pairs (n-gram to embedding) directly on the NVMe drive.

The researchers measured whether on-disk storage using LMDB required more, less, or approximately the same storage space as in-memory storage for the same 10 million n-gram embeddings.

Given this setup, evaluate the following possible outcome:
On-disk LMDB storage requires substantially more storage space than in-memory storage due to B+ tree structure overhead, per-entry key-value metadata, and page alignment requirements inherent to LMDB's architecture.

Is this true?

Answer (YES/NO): YES